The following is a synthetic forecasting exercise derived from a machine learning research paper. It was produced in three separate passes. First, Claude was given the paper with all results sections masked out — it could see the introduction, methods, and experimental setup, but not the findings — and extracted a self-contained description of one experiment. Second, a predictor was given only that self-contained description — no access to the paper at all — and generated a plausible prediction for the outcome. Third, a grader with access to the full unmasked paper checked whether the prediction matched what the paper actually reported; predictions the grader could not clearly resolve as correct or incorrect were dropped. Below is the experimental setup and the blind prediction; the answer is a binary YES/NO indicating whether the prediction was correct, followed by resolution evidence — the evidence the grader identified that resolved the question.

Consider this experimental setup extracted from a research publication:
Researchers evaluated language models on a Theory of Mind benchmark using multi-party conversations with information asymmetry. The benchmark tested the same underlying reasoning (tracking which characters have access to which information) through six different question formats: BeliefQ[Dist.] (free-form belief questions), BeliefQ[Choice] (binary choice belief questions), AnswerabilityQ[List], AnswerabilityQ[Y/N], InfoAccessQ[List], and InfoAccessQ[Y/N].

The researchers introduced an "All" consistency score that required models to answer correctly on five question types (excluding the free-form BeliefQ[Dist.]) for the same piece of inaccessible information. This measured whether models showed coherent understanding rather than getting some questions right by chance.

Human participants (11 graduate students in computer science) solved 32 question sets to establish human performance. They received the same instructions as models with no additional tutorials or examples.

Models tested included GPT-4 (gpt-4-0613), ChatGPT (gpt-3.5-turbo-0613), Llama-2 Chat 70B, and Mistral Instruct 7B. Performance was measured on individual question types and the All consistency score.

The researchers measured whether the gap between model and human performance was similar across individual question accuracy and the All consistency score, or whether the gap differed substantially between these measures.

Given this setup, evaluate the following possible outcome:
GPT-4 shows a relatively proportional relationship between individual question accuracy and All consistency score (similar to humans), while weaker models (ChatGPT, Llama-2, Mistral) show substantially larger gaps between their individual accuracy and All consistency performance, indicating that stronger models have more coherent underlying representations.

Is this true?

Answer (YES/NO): NO